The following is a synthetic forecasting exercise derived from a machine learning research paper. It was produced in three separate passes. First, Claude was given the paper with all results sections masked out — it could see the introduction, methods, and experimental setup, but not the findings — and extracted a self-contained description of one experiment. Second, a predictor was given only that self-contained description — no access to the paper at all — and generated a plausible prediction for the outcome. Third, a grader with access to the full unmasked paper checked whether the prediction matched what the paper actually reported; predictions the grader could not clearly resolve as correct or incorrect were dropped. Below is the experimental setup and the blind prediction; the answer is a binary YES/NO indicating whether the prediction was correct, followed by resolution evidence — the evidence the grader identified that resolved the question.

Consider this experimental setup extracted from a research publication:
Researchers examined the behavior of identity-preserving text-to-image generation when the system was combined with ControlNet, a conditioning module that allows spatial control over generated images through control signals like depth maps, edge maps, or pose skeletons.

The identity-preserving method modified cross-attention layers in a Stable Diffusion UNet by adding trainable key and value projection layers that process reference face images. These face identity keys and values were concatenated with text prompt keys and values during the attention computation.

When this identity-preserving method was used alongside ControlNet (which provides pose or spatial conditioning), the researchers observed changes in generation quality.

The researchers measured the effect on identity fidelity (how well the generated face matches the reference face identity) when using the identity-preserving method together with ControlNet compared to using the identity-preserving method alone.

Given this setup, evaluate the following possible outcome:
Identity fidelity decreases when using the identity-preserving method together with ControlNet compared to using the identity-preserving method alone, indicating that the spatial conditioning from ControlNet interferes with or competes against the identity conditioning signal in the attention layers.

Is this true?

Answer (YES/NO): YES